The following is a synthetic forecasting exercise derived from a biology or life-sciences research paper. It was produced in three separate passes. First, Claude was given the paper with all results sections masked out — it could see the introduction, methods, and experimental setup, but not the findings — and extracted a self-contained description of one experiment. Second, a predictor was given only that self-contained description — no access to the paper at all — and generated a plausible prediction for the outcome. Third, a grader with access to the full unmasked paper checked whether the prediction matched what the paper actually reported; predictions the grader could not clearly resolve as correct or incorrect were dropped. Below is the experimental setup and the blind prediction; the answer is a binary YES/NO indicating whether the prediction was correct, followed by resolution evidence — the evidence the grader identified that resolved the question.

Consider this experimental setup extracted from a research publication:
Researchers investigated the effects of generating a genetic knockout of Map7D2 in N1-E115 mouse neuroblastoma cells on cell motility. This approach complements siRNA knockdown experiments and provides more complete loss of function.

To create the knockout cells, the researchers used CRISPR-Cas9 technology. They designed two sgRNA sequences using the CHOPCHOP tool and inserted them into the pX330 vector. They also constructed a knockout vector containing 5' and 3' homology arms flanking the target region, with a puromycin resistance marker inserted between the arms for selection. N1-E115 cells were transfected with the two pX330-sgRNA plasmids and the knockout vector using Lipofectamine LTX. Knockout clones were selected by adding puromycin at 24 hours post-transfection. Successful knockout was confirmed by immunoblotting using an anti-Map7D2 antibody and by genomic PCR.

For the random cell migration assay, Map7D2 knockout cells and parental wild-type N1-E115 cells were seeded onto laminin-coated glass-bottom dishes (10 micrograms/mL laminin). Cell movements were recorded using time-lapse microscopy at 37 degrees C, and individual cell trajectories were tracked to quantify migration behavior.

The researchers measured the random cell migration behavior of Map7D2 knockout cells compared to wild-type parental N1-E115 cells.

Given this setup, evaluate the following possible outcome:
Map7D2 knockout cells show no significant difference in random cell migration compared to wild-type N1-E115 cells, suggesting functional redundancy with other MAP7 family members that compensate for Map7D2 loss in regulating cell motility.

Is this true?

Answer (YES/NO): NO